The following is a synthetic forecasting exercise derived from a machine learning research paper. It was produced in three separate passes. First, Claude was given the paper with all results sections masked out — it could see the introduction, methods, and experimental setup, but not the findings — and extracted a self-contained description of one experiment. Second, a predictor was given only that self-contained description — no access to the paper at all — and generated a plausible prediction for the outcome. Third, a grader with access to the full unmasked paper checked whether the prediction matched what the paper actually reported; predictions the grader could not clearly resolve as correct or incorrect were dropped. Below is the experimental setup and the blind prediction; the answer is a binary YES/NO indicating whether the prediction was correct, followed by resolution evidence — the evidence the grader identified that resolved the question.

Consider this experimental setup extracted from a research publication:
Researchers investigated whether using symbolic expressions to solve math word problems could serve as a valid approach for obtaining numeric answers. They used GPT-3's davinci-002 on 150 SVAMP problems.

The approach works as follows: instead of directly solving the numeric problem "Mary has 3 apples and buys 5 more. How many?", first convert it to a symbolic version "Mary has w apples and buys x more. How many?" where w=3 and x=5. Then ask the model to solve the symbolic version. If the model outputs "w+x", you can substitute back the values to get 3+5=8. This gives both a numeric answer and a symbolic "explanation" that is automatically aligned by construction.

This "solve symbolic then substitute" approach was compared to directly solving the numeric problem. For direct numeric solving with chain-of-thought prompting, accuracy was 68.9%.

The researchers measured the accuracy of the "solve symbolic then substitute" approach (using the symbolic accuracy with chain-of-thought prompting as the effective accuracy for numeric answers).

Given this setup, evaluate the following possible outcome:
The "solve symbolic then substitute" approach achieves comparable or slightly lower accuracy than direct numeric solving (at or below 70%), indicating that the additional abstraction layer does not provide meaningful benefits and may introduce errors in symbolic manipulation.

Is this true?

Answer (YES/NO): YES